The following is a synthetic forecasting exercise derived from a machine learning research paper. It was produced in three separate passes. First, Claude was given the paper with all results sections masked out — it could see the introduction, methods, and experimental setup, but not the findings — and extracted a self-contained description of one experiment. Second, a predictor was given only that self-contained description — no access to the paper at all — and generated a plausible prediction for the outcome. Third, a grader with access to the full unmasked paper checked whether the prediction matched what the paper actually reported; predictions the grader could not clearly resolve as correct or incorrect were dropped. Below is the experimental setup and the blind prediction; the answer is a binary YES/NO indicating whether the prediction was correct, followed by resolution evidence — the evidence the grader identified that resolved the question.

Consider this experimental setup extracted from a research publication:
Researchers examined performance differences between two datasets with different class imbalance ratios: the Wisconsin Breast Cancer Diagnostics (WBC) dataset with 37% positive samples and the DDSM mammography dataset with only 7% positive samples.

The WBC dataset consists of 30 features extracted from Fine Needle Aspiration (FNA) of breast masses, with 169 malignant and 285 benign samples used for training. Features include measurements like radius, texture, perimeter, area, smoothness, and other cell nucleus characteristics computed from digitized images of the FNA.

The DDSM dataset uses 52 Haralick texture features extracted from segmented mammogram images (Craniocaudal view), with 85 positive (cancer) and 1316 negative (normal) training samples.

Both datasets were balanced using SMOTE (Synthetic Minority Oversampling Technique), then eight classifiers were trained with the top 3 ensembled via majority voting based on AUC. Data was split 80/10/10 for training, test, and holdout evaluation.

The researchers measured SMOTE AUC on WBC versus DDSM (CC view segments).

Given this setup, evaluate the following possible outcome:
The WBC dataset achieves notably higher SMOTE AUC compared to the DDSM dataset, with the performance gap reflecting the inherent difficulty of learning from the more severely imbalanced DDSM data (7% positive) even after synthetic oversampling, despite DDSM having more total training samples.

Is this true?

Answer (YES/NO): YES